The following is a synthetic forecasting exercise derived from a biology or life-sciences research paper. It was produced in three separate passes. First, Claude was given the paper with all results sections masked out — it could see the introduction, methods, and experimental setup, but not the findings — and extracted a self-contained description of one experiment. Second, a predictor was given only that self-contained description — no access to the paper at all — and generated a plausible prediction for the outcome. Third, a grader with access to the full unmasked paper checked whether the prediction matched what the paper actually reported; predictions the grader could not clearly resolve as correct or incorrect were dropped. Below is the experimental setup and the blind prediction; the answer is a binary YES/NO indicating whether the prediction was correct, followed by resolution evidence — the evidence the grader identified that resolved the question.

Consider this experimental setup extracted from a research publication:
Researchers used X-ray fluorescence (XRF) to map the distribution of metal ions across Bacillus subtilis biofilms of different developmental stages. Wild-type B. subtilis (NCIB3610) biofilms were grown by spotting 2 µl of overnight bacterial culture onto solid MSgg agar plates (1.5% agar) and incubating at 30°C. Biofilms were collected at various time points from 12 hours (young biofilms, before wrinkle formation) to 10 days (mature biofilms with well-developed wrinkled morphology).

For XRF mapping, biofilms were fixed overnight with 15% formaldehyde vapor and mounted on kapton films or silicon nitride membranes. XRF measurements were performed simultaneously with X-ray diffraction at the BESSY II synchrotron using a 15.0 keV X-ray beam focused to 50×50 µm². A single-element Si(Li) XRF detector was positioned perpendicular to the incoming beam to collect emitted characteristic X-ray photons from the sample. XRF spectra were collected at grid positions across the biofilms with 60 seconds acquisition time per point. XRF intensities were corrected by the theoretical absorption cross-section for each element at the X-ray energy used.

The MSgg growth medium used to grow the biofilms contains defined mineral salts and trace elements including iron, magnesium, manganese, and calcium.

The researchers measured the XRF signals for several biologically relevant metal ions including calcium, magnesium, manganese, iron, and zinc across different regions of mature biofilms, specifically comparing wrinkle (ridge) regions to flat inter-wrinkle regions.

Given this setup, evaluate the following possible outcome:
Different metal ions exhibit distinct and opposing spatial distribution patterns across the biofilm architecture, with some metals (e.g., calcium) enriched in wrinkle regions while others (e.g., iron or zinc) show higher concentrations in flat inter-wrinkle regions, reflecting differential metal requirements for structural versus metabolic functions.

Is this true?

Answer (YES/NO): NO